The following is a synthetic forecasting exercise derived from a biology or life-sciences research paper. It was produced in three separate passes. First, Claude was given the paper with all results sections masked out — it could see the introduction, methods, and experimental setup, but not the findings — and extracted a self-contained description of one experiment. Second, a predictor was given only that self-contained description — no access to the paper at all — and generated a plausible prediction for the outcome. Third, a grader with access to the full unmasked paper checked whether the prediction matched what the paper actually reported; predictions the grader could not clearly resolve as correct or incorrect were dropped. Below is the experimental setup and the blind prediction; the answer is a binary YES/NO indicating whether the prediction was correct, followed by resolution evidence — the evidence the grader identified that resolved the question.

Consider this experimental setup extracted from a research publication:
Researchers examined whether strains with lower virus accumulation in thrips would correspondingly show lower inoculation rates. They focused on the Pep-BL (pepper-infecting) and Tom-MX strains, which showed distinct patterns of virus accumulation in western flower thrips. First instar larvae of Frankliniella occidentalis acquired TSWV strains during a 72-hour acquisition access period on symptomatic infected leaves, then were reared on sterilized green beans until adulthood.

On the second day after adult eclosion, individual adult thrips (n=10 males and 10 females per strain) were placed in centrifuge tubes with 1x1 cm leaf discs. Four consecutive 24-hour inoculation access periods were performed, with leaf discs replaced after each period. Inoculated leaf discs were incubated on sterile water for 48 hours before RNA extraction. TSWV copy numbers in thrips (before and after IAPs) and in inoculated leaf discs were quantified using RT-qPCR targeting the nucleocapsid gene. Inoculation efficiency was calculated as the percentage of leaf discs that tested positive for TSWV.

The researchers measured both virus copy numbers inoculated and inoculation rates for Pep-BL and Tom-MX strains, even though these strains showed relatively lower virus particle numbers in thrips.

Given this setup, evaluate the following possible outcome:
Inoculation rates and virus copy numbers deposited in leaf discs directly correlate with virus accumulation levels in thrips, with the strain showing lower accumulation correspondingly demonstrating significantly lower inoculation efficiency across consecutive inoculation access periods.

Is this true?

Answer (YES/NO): NO